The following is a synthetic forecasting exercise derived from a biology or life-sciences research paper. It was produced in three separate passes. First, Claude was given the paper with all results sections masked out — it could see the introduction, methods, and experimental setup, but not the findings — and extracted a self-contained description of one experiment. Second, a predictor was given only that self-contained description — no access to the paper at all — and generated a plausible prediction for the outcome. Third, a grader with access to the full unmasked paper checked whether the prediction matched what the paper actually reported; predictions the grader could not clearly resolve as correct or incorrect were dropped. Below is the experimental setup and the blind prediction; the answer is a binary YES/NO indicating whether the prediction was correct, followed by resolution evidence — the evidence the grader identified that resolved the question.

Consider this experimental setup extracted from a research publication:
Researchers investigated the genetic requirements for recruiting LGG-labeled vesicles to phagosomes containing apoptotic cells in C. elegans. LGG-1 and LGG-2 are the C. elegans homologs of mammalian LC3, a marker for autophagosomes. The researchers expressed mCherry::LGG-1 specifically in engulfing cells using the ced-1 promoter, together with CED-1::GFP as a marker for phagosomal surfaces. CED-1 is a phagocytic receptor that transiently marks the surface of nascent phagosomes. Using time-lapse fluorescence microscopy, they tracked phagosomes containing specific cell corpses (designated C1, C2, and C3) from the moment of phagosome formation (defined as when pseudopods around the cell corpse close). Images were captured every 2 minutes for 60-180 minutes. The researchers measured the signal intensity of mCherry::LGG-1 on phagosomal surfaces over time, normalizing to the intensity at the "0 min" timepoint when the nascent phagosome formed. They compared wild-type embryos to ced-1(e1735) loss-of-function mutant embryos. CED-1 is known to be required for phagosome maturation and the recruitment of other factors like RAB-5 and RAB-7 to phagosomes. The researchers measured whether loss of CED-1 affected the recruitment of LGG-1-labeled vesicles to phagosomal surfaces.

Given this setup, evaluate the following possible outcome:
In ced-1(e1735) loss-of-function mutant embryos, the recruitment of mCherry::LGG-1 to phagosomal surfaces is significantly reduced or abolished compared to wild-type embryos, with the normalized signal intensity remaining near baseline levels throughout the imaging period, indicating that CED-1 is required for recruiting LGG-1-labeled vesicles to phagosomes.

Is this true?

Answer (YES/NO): YES